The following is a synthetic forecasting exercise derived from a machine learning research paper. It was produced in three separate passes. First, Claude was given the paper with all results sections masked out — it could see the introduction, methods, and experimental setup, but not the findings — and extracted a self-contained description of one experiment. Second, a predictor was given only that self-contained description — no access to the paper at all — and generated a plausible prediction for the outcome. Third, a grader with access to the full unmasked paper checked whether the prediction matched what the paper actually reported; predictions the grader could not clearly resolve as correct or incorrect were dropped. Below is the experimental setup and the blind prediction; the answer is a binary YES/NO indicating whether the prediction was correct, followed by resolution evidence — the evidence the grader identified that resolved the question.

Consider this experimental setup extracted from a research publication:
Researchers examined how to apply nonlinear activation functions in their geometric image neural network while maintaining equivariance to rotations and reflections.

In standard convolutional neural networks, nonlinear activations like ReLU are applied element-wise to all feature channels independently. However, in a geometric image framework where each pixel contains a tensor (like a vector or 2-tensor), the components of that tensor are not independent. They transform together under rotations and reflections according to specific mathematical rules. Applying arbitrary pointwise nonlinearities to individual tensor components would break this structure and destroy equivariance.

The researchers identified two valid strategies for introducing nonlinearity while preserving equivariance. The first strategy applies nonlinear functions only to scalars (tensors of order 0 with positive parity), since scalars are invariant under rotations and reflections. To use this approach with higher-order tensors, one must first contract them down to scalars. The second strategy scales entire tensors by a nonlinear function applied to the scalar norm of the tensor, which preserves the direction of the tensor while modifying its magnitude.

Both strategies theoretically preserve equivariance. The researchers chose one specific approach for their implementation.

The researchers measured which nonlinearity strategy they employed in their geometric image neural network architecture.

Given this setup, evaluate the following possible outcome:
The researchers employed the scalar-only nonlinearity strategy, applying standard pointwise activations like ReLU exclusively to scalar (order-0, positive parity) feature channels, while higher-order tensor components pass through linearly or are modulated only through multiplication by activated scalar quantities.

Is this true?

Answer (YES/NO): NO